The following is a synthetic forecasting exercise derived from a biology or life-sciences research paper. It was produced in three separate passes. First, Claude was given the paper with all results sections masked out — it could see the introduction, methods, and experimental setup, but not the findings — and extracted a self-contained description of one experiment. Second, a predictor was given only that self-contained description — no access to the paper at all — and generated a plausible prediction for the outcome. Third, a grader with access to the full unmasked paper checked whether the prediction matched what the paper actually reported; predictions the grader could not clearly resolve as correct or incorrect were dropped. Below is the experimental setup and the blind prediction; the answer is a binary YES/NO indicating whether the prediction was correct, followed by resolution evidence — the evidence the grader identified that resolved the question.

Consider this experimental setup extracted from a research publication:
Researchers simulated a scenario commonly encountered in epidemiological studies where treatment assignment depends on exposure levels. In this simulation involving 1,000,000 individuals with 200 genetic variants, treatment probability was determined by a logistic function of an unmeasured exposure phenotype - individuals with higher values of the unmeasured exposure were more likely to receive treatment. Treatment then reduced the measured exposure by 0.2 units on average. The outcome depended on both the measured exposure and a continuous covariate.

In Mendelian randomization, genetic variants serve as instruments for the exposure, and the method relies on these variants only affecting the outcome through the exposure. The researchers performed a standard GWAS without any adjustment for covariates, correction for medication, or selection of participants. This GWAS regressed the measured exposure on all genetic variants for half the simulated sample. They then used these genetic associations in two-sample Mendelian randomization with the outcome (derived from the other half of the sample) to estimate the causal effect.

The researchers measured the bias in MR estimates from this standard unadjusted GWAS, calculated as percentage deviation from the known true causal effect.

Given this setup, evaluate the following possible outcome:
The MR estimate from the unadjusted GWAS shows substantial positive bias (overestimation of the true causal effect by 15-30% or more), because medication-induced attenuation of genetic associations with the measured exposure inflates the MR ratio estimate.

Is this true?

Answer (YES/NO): NO